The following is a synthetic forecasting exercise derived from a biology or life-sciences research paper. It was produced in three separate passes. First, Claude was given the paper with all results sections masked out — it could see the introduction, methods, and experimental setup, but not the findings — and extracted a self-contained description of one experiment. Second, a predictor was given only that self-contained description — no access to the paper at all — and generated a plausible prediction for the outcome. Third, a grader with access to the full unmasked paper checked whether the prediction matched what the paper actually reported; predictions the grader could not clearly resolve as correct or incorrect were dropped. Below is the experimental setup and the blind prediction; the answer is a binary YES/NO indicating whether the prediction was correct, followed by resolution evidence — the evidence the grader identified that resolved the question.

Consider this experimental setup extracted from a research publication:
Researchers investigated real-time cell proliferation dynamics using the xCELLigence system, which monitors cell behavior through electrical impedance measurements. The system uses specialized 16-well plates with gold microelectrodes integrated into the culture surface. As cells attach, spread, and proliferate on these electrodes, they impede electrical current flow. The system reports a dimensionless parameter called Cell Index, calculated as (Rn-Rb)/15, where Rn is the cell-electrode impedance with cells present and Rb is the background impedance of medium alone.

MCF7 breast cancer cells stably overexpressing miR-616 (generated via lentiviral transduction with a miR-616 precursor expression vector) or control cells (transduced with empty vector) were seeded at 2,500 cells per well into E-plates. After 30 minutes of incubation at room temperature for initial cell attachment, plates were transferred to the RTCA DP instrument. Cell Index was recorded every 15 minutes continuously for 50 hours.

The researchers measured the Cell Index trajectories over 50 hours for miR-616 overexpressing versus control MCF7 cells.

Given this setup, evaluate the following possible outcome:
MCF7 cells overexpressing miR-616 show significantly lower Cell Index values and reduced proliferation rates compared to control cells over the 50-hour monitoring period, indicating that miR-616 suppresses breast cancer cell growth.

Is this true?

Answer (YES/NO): YES